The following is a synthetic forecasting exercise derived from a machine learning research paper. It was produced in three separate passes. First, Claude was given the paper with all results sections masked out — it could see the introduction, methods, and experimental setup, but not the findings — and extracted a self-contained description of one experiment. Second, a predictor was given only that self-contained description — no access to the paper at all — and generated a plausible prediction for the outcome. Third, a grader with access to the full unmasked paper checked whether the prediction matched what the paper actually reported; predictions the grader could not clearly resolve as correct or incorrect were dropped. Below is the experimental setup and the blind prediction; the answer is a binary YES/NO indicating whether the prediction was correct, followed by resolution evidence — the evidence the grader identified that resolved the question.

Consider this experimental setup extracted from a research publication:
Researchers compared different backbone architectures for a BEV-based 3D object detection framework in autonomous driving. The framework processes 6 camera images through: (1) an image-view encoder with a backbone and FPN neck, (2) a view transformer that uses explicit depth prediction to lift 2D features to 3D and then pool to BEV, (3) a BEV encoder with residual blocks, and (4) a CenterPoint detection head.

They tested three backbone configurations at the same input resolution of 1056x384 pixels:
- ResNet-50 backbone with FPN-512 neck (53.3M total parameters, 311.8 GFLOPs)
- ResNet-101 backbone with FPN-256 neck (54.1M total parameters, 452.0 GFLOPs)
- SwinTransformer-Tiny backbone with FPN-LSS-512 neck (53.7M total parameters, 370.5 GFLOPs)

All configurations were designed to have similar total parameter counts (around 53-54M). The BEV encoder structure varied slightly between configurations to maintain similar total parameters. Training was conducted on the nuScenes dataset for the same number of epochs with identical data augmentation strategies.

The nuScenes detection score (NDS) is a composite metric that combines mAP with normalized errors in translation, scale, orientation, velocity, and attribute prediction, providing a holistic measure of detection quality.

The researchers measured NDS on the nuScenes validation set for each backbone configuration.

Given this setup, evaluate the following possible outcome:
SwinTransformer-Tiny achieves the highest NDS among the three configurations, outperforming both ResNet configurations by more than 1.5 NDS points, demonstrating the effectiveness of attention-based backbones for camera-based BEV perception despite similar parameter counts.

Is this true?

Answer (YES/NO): NO